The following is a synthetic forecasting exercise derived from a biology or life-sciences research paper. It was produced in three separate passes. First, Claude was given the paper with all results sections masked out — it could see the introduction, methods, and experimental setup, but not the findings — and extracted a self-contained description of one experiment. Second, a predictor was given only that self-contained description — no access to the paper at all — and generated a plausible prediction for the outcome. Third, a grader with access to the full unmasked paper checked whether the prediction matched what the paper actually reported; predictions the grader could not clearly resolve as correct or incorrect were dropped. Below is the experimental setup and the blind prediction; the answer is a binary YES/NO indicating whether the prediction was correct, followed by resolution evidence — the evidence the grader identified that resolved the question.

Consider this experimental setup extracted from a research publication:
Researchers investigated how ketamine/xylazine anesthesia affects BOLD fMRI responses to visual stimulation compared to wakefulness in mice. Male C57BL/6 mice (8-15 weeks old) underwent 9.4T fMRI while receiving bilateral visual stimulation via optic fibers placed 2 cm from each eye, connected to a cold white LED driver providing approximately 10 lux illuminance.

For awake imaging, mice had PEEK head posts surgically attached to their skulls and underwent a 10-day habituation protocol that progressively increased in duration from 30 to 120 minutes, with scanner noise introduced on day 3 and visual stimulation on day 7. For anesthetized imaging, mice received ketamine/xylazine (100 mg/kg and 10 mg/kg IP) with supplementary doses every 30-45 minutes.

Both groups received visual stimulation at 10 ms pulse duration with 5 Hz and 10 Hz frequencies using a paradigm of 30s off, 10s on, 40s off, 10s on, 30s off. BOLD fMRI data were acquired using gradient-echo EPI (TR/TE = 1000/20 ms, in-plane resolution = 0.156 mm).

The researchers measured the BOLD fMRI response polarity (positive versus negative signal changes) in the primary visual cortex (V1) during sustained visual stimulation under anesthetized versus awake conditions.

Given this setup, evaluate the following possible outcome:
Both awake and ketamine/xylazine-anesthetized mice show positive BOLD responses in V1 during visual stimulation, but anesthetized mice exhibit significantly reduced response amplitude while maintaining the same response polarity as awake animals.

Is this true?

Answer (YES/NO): NO